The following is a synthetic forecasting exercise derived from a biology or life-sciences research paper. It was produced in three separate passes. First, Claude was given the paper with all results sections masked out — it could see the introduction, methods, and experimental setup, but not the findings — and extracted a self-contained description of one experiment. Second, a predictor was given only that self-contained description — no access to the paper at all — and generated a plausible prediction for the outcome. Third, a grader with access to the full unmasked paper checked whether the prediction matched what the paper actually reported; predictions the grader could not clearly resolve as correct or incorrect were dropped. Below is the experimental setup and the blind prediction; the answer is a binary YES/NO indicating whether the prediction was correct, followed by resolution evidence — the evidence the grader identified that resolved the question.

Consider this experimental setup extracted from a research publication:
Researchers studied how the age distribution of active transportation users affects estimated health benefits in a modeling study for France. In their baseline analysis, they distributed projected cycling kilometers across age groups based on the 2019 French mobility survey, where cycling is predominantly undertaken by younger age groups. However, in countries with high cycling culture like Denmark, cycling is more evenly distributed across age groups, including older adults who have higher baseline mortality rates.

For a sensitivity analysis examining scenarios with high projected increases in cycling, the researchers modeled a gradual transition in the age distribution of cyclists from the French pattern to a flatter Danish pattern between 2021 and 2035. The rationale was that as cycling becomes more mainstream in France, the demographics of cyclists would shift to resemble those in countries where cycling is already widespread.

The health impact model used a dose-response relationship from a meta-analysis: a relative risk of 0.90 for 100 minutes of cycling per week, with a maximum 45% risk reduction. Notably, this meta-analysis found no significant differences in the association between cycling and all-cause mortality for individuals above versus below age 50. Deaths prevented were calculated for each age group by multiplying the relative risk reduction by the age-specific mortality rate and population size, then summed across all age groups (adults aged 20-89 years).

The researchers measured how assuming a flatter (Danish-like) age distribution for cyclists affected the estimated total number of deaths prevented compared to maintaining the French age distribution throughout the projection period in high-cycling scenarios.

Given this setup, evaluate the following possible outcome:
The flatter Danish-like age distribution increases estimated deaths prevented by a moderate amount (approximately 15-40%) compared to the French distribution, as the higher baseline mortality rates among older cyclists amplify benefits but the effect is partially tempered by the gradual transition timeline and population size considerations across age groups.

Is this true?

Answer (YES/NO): NO